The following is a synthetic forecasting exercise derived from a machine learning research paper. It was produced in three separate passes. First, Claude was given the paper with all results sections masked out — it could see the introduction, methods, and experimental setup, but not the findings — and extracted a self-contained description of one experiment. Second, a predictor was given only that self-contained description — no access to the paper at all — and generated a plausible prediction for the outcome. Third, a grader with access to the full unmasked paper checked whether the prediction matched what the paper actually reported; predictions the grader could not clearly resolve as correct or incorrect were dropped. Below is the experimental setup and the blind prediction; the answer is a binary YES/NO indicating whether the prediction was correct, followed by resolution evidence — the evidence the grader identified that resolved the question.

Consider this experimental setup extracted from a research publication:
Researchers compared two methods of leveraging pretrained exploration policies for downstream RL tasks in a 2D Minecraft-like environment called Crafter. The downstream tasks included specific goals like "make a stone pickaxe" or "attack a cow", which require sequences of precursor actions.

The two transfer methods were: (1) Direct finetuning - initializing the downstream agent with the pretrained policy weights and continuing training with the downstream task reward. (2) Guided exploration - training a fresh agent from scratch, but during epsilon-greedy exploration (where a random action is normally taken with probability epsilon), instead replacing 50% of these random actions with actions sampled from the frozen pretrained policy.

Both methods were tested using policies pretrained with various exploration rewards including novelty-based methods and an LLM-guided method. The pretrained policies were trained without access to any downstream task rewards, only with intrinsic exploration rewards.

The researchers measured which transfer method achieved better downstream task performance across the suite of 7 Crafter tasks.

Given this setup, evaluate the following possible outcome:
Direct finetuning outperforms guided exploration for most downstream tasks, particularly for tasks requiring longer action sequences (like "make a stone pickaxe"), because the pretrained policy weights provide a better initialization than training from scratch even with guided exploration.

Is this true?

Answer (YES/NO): NO